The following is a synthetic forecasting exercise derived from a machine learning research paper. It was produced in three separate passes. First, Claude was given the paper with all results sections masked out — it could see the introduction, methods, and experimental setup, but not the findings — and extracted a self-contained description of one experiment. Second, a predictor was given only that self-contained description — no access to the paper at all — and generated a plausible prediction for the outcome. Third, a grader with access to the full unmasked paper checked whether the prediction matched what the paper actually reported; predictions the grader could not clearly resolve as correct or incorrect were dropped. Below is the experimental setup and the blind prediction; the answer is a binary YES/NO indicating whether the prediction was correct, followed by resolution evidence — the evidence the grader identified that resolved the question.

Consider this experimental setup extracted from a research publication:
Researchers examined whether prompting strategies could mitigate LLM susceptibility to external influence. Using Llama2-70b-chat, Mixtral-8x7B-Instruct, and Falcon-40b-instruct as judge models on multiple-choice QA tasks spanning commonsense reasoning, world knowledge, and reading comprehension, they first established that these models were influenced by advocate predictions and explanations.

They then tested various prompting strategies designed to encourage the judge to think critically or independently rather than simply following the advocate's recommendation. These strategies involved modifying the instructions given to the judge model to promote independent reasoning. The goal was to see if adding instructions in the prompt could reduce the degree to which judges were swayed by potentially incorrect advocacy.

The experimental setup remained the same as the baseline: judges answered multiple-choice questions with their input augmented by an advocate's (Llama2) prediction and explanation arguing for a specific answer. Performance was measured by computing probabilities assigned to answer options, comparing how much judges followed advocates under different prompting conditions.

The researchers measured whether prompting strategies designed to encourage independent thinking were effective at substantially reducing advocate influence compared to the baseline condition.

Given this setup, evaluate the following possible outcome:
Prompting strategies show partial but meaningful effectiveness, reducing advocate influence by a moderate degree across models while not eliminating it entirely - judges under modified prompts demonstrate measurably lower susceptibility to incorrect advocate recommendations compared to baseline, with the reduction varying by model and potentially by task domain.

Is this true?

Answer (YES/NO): NO